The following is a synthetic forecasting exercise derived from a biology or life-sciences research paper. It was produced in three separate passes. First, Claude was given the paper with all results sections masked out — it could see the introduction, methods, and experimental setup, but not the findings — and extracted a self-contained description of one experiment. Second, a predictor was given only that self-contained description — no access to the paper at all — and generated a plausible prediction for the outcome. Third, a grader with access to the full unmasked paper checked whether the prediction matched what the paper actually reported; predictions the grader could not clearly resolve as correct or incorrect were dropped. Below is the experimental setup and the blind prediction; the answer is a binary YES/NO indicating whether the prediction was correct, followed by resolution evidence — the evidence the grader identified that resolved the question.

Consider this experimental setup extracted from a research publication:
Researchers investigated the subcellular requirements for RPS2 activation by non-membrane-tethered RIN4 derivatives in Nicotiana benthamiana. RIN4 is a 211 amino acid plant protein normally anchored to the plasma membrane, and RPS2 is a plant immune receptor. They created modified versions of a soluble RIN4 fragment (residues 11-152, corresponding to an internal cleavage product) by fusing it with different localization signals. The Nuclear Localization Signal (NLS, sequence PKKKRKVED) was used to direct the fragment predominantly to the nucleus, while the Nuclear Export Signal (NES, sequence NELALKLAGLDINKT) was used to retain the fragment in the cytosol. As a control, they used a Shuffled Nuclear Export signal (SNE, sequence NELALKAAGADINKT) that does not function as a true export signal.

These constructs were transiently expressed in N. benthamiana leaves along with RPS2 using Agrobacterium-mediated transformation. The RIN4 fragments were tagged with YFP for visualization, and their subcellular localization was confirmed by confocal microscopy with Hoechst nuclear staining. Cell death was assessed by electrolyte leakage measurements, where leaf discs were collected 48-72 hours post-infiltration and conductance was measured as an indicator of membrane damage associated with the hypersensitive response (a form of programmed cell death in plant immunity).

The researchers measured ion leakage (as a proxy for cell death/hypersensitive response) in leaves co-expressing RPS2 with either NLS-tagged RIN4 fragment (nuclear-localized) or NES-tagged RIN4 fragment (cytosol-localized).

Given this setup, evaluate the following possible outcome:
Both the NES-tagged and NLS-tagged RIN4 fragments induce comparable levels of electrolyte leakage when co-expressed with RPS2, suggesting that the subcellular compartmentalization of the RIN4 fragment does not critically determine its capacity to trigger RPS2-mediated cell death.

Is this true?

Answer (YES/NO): NO